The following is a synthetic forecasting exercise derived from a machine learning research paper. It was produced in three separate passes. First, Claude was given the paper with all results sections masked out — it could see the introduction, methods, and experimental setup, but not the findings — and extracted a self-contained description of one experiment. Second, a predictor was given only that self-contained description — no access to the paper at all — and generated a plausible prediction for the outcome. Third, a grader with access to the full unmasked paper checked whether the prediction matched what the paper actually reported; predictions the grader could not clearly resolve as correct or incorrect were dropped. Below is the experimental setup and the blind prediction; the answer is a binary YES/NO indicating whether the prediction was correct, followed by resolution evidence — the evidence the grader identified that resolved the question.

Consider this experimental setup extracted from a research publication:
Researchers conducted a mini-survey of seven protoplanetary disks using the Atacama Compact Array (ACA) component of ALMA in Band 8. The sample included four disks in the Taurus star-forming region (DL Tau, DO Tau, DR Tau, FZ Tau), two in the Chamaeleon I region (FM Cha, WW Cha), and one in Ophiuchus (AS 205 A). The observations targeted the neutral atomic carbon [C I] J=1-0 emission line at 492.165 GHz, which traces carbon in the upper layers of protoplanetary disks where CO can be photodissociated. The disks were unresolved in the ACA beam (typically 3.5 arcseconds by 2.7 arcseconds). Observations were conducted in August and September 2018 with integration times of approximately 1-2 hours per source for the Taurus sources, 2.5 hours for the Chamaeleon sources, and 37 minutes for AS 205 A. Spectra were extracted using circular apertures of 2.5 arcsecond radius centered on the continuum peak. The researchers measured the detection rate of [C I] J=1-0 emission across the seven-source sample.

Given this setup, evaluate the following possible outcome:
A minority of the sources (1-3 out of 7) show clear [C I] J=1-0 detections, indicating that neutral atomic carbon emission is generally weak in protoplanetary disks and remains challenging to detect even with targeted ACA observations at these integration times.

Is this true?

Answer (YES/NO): NO